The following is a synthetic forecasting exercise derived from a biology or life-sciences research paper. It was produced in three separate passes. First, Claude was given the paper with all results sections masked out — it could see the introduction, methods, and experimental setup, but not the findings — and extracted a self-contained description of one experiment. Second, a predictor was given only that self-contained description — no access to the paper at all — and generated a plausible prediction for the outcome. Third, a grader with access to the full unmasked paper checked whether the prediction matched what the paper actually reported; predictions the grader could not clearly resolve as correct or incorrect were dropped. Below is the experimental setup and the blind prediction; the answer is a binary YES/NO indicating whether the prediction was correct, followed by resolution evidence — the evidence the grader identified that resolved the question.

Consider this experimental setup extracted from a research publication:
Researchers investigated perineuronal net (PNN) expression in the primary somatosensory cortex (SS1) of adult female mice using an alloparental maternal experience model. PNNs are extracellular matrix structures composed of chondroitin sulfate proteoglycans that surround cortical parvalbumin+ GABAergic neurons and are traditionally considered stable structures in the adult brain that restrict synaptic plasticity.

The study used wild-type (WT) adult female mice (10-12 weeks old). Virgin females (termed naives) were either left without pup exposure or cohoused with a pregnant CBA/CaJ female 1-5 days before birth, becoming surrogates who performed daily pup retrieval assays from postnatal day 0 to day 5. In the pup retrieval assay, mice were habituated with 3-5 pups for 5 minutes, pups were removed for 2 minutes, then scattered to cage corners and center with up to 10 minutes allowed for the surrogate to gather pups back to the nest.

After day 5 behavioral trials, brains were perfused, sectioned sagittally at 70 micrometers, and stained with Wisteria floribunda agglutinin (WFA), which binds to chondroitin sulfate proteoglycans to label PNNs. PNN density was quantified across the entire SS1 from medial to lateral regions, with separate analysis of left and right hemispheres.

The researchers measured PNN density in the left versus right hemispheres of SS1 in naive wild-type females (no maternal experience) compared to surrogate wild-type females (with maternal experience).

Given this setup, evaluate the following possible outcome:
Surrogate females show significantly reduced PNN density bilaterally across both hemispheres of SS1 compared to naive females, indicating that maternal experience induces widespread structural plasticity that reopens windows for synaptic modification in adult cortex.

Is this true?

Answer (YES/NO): NO